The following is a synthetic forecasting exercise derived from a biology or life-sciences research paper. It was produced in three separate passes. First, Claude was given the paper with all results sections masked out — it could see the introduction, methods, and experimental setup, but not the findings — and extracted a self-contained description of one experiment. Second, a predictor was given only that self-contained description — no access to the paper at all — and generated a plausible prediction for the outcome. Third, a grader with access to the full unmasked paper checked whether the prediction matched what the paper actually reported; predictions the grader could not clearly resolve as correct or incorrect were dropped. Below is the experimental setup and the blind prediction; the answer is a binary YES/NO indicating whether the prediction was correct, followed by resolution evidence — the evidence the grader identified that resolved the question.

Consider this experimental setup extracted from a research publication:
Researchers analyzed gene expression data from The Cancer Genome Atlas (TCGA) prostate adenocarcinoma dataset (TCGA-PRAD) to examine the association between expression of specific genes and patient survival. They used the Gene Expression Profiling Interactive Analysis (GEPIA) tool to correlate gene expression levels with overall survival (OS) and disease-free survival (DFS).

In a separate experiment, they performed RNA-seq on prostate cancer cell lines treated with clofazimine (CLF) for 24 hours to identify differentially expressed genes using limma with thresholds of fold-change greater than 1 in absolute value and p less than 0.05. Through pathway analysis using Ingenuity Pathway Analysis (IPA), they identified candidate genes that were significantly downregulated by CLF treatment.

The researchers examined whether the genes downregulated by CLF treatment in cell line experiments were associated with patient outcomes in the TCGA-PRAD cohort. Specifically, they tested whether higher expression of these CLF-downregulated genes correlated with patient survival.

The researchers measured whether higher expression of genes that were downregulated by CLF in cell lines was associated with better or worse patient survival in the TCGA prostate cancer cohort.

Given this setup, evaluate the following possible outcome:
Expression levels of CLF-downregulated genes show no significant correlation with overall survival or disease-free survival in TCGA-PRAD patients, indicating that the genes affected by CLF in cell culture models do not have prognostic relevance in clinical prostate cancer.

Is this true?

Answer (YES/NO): NO